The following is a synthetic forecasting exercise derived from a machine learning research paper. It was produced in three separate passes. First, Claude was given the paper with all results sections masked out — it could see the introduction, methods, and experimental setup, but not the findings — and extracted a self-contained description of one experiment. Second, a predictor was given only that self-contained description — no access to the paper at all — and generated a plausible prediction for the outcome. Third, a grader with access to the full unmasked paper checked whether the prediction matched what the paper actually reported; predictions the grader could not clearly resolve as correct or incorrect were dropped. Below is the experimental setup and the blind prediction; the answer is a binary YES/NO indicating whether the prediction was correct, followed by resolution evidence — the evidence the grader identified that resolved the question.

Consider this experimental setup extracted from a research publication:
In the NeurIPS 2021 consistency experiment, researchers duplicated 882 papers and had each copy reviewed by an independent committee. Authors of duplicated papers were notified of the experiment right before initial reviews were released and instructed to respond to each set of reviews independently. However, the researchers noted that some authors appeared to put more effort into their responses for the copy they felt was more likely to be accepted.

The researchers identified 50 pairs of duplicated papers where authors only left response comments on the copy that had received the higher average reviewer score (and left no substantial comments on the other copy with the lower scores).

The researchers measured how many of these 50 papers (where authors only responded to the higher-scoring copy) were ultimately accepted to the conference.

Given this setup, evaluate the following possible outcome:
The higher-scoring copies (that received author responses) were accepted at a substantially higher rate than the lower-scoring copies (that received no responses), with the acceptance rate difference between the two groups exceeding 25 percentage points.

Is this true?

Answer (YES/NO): NO